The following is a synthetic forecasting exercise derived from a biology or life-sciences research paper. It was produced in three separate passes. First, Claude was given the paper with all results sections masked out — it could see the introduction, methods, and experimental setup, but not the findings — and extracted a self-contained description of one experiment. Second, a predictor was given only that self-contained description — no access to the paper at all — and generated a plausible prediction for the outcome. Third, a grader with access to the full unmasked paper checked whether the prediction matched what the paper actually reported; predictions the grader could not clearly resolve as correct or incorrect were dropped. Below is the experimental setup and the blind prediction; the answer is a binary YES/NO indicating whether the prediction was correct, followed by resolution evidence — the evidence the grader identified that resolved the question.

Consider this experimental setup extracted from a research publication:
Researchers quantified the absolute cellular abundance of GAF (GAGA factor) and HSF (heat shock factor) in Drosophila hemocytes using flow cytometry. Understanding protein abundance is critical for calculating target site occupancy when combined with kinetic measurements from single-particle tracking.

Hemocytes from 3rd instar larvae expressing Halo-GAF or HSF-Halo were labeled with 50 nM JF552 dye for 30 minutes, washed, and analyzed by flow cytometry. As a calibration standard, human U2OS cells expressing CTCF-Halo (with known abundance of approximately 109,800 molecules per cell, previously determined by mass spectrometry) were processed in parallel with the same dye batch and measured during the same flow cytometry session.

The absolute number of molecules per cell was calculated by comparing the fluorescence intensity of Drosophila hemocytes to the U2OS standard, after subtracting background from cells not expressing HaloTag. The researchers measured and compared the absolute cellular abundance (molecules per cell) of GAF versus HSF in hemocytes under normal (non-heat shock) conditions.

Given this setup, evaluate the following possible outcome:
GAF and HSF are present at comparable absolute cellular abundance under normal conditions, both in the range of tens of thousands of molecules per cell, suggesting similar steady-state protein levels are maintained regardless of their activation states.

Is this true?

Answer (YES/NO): NO